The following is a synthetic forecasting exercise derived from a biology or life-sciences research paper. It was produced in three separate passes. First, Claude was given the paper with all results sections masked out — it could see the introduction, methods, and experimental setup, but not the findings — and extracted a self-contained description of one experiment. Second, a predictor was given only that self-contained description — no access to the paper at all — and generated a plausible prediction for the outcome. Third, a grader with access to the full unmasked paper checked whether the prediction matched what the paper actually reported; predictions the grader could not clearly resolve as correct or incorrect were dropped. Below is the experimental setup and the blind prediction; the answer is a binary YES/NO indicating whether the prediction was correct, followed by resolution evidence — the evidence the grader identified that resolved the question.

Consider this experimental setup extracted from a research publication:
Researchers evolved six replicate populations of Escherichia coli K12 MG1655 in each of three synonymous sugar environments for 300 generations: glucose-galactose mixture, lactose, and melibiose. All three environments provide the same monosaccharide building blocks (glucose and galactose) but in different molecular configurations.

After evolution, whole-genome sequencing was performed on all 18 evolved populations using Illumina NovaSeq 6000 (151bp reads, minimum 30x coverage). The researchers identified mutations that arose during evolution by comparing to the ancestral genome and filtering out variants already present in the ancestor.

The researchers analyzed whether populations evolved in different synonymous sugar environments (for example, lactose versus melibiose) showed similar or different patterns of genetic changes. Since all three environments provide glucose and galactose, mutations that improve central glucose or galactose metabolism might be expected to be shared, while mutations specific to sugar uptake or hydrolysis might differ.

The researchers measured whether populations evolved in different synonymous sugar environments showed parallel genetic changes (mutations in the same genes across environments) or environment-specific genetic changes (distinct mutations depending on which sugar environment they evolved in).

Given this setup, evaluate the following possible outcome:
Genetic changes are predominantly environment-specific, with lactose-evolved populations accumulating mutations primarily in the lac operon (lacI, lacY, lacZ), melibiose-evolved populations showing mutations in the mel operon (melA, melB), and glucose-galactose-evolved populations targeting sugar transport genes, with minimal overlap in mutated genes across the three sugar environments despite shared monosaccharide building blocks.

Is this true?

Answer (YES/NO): NO